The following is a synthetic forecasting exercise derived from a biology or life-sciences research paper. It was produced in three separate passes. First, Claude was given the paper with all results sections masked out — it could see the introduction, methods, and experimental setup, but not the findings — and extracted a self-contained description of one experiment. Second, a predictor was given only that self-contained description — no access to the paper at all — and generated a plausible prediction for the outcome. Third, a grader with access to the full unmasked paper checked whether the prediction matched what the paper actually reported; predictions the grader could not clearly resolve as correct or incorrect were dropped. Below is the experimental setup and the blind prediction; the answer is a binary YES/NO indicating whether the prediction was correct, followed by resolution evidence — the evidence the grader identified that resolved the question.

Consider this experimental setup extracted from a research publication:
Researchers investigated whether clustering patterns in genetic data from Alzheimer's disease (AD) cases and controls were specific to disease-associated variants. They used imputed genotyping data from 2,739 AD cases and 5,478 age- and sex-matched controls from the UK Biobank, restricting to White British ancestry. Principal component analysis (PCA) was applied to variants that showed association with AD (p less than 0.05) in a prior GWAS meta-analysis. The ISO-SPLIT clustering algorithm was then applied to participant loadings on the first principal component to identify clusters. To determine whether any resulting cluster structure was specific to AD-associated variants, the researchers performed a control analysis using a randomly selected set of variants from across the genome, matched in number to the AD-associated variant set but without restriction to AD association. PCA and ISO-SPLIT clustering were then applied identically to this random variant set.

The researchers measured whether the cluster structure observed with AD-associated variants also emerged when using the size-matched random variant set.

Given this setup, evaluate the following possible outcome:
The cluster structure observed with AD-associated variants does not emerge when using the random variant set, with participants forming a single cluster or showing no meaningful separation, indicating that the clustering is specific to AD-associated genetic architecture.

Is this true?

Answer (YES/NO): YES